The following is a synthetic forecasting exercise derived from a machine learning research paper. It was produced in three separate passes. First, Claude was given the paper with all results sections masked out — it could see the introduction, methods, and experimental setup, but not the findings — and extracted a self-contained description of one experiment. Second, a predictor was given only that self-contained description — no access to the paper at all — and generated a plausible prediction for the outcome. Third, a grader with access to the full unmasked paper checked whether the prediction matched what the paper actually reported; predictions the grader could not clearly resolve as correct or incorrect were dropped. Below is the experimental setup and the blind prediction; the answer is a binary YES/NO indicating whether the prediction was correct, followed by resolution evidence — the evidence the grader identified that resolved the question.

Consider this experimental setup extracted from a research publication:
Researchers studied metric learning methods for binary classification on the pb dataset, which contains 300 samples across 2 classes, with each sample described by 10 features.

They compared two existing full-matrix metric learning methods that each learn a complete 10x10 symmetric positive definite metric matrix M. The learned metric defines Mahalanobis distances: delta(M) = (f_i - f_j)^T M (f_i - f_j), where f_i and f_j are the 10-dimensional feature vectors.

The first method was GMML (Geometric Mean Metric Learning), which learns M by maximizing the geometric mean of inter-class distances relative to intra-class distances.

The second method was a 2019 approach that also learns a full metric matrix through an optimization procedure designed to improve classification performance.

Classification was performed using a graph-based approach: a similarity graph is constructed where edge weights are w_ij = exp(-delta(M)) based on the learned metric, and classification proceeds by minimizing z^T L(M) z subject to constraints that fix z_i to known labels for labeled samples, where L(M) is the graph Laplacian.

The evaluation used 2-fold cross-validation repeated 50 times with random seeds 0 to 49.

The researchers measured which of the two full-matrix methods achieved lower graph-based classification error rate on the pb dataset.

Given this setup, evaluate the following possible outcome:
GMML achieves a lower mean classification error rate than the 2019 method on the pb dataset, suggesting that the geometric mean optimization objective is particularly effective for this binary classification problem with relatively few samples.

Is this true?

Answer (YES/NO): NO